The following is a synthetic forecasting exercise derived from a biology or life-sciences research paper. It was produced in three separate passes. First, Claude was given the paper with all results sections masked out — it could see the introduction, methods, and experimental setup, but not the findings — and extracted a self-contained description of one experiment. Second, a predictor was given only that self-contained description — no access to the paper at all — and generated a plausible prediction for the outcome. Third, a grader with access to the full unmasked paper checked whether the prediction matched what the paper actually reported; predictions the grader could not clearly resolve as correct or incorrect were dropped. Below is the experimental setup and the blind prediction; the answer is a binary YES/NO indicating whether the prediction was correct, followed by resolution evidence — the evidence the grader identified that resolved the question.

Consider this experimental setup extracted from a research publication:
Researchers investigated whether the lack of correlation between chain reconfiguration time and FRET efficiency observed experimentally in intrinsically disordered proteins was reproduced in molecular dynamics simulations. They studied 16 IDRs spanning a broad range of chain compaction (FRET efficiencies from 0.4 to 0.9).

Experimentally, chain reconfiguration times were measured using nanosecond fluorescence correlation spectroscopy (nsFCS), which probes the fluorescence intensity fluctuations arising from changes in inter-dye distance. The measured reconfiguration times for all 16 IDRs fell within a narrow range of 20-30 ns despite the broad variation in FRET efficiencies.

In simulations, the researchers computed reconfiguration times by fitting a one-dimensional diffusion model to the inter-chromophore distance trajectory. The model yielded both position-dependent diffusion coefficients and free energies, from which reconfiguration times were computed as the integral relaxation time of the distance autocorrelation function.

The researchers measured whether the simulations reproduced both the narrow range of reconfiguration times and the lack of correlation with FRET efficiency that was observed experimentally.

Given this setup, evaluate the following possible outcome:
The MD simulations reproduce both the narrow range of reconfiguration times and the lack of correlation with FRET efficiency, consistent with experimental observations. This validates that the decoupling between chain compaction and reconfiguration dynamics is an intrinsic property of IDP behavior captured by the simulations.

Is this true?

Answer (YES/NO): YES